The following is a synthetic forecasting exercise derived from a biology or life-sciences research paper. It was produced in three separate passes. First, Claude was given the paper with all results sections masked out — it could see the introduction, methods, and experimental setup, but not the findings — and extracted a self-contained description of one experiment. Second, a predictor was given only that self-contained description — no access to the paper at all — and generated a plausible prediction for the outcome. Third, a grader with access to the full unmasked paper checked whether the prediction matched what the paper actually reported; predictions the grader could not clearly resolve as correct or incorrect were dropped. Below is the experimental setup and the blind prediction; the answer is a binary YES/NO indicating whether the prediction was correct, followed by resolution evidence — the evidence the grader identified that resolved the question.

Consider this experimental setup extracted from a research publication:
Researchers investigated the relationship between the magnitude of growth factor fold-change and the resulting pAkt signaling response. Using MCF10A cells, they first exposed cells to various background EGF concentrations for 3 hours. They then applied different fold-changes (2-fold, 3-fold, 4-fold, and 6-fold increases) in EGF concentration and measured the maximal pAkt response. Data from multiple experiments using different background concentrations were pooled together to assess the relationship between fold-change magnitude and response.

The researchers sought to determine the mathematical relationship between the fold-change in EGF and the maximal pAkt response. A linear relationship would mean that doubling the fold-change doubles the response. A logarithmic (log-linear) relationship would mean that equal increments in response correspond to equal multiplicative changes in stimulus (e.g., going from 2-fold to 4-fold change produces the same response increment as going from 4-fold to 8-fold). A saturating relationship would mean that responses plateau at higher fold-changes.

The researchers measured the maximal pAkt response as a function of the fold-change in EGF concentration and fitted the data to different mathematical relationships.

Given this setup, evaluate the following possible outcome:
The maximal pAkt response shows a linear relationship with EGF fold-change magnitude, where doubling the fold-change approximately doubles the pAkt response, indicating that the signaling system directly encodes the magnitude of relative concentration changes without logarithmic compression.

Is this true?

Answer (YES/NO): NO